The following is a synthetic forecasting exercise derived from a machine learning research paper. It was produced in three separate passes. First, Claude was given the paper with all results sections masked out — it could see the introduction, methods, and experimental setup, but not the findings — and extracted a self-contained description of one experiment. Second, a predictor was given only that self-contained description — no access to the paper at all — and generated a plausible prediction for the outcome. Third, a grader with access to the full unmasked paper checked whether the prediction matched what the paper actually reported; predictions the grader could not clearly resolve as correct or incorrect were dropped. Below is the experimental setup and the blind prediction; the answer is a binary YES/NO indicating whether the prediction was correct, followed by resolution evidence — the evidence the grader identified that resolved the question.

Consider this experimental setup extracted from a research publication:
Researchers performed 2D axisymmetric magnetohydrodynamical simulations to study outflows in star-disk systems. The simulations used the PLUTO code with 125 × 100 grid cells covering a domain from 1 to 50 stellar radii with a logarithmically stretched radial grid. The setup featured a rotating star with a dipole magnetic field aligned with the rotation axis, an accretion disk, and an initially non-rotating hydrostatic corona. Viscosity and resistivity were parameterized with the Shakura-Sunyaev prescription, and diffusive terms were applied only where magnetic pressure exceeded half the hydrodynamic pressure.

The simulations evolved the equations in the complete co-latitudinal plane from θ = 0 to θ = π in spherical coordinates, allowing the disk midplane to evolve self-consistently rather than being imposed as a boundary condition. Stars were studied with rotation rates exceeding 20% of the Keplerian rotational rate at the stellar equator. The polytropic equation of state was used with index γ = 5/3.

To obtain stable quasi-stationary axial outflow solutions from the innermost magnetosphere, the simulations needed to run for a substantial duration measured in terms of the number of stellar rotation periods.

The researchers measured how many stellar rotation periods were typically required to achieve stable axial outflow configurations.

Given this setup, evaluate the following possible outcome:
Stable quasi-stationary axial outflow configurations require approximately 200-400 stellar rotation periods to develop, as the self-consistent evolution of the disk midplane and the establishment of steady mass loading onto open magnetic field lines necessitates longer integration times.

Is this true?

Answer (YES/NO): NO